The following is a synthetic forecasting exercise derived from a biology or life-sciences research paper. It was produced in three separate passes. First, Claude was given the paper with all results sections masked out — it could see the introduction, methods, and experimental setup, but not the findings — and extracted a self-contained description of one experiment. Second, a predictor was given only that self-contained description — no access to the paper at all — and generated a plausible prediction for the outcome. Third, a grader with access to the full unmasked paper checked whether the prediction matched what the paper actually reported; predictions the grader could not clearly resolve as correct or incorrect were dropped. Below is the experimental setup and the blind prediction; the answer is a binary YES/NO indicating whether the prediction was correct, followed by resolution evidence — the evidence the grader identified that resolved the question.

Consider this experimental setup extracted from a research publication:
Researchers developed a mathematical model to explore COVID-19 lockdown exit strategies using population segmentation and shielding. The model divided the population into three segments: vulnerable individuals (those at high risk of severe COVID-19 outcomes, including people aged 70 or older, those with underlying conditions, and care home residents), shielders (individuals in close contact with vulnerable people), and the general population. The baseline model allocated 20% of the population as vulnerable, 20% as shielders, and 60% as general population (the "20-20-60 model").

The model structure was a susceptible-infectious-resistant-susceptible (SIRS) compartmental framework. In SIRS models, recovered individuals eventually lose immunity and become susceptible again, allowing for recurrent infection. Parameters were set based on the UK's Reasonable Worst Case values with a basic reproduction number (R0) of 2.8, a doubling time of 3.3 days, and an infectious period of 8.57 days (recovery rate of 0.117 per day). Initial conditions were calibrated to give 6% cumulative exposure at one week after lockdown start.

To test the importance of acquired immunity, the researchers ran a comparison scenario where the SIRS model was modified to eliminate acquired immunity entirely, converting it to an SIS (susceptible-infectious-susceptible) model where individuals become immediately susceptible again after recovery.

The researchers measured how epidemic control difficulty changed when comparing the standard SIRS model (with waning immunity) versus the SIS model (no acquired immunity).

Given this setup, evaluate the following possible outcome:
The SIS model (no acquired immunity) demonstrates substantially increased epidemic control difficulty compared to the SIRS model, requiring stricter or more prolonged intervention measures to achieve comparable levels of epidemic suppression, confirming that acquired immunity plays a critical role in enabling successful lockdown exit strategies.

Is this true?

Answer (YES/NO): YES